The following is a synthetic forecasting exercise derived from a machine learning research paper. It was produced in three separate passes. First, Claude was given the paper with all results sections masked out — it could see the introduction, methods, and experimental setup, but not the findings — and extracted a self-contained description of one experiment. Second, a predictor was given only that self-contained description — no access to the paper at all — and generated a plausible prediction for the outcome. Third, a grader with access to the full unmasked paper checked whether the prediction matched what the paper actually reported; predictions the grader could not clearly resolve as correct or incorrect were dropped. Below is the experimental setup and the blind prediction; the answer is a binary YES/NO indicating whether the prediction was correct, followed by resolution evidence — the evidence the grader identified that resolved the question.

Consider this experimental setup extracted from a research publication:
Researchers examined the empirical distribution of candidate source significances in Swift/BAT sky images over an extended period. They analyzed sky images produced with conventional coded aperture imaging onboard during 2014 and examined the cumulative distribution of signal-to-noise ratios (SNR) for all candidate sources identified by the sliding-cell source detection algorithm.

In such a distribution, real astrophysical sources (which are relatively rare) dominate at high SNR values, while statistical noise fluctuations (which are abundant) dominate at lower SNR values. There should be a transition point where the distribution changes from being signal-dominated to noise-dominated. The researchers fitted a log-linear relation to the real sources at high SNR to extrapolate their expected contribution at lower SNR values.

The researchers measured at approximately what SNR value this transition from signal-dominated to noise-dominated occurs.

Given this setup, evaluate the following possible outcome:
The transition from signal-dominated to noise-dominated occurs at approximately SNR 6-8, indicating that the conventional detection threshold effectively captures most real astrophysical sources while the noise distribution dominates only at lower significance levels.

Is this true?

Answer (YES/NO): YES